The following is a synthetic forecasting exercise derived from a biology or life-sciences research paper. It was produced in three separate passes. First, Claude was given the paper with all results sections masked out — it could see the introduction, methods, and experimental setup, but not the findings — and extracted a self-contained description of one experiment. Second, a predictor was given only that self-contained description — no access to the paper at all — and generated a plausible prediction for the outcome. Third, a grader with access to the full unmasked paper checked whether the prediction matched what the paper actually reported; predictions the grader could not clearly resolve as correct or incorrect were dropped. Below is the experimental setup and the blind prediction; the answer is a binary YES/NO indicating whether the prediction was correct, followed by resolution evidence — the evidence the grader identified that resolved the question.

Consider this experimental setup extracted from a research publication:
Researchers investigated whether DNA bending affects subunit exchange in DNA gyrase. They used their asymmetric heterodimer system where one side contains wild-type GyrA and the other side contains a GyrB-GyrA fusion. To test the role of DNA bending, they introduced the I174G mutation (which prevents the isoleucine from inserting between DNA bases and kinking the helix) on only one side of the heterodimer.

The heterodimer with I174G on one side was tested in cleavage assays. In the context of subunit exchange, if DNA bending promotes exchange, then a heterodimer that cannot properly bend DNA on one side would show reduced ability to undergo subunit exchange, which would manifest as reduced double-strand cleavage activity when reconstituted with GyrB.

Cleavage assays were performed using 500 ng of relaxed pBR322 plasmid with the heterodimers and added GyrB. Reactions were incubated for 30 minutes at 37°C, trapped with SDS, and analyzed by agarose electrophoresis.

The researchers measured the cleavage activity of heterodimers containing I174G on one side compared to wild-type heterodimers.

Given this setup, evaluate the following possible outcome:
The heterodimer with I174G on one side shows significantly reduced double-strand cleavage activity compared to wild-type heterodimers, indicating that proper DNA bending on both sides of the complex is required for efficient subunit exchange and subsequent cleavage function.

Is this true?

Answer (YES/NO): YES